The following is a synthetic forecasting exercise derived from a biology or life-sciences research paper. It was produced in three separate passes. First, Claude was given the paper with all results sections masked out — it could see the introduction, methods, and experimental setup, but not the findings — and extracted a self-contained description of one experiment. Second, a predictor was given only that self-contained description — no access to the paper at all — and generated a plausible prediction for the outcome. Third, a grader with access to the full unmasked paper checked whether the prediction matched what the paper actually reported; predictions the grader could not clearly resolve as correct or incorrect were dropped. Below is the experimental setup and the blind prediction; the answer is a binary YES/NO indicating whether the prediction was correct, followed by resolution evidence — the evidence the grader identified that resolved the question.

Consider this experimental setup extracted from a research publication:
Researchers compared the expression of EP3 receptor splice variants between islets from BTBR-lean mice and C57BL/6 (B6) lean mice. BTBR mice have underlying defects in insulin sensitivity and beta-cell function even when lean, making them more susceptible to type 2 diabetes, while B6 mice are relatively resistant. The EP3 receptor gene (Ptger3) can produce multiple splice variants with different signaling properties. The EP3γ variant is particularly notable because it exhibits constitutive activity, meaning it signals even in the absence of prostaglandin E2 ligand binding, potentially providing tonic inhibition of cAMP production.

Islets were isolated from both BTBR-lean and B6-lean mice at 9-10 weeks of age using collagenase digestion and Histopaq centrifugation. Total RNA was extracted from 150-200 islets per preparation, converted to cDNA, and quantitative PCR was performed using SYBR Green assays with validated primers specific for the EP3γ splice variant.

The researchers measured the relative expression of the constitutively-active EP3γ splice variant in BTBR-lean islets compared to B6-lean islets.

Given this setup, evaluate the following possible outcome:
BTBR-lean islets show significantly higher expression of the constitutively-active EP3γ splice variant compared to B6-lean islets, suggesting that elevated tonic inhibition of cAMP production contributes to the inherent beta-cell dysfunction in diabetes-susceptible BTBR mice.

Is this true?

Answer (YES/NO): YES